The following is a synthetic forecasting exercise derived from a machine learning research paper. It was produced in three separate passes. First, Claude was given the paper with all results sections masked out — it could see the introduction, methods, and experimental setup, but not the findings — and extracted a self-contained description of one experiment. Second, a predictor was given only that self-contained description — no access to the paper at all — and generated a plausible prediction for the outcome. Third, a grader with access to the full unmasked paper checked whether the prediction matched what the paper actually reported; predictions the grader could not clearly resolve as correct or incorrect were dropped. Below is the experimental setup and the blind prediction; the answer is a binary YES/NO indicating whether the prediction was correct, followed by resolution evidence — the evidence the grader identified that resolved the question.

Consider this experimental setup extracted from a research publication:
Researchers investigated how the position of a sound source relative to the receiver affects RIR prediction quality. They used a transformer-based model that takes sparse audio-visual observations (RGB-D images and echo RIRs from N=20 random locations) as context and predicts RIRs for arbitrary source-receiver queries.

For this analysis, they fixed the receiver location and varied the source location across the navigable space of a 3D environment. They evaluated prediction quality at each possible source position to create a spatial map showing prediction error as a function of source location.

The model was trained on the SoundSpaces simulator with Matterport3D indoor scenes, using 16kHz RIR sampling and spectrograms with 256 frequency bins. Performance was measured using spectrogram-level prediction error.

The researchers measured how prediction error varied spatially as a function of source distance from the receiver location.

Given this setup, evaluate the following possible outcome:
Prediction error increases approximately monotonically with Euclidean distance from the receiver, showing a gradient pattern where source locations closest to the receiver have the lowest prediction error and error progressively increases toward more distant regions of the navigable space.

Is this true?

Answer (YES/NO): NO